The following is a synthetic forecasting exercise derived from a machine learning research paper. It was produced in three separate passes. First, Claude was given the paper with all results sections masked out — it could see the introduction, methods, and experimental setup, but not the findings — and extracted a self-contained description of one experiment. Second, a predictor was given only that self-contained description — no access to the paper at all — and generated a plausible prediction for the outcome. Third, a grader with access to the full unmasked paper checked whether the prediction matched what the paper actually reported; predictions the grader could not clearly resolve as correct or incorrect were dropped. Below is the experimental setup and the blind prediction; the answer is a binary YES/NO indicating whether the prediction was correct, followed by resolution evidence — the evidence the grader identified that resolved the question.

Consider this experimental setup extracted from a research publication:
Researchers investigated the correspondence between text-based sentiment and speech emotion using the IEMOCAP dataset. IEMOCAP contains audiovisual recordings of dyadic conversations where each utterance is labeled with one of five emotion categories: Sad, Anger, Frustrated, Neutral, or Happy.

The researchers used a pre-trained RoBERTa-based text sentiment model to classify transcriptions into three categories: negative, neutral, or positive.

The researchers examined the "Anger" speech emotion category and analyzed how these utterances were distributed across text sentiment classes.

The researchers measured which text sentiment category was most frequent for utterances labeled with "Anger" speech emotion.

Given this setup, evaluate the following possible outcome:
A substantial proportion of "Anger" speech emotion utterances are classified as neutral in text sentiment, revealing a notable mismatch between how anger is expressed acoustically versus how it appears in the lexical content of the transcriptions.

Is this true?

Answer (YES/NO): YES